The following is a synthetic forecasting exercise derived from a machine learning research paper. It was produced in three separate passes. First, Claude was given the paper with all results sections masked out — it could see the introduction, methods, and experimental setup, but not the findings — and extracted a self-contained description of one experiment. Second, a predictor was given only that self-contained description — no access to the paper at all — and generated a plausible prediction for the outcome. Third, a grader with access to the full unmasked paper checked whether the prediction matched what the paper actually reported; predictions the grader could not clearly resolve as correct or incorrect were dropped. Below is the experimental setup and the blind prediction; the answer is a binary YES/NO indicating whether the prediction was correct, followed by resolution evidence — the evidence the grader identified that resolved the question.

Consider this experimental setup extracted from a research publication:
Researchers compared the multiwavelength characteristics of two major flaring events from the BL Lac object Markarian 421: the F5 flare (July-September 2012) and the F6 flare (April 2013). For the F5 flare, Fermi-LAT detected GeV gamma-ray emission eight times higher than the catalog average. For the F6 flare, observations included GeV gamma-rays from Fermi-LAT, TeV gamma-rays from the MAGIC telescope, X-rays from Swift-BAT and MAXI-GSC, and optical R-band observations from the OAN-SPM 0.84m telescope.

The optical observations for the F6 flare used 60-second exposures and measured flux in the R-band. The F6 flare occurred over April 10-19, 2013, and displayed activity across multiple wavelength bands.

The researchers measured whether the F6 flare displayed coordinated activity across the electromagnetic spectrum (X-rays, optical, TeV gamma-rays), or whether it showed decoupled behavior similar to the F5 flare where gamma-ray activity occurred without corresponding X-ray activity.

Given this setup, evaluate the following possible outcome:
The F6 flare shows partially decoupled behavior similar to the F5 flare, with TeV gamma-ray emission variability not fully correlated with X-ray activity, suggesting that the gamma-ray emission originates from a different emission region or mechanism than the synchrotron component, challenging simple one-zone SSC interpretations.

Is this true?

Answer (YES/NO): NO